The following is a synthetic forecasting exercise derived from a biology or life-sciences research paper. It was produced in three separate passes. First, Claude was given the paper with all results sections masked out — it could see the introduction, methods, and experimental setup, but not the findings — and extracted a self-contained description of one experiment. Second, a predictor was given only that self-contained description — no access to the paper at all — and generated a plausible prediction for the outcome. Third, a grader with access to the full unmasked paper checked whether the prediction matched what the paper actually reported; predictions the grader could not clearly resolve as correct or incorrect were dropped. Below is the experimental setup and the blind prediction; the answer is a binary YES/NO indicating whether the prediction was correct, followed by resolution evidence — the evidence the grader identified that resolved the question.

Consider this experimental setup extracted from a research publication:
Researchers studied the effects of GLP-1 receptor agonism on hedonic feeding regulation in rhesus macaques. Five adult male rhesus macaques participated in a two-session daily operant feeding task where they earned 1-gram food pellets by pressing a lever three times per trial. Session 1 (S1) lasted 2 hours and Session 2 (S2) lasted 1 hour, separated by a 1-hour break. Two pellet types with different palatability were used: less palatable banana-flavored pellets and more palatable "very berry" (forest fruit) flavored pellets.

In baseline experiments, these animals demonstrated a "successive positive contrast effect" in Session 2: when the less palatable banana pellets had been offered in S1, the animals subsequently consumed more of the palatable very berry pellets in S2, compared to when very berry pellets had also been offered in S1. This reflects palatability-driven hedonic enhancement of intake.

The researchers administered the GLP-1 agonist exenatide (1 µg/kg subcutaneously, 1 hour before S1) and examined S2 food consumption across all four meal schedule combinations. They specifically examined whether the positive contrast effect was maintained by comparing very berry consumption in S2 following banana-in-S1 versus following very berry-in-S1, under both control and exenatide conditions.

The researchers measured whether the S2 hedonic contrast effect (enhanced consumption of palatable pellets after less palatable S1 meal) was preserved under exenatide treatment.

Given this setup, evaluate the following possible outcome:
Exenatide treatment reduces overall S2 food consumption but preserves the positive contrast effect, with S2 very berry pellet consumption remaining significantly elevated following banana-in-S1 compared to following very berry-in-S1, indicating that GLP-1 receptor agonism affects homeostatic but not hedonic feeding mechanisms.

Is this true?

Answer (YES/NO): NO